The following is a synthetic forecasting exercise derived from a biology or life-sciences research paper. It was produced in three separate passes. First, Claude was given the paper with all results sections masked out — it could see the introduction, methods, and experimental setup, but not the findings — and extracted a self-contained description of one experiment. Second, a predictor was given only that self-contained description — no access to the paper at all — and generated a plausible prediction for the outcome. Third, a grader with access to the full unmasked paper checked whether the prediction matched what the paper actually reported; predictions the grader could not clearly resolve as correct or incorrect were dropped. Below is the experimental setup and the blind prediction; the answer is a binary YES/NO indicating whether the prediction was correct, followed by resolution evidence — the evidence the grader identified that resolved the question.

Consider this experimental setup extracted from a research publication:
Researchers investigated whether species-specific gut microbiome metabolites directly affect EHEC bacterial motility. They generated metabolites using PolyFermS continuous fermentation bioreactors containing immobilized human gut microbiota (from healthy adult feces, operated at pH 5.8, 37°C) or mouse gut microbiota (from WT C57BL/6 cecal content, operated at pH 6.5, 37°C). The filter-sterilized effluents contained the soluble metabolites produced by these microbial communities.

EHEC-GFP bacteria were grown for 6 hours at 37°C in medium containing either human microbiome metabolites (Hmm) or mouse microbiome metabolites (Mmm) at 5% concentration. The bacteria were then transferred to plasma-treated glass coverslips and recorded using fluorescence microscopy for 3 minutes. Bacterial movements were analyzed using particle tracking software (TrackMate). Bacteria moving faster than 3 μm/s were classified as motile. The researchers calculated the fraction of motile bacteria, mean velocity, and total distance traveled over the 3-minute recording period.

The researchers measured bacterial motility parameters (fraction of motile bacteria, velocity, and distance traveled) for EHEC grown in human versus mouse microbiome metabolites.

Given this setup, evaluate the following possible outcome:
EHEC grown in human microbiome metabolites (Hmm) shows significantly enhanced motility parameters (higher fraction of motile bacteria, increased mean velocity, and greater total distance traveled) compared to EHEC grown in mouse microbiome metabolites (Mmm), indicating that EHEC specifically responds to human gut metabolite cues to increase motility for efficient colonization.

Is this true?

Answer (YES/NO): YES